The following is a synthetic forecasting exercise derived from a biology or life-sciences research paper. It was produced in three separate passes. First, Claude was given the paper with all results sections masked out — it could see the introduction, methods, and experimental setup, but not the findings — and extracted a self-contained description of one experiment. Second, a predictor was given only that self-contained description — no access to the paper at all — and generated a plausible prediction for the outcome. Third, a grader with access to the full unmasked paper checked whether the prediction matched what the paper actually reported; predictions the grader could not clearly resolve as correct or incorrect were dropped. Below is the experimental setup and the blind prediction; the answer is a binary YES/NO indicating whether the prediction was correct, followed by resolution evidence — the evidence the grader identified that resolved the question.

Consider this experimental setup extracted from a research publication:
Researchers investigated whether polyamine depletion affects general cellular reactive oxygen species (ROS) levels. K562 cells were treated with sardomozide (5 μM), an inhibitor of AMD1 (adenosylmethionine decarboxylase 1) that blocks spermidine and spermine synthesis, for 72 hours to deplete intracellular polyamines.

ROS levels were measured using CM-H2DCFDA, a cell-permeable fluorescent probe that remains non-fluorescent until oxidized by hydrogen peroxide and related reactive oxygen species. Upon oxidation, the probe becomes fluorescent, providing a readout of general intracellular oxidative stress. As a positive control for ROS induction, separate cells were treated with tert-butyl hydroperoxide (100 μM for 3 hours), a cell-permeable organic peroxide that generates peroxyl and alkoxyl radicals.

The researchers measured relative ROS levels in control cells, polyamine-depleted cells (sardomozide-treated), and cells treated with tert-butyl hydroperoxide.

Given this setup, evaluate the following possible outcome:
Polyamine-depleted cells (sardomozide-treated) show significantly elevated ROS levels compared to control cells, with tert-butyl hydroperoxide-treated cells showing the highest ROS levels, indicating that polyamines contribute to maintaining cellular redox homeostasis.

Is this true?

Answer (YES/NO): NO